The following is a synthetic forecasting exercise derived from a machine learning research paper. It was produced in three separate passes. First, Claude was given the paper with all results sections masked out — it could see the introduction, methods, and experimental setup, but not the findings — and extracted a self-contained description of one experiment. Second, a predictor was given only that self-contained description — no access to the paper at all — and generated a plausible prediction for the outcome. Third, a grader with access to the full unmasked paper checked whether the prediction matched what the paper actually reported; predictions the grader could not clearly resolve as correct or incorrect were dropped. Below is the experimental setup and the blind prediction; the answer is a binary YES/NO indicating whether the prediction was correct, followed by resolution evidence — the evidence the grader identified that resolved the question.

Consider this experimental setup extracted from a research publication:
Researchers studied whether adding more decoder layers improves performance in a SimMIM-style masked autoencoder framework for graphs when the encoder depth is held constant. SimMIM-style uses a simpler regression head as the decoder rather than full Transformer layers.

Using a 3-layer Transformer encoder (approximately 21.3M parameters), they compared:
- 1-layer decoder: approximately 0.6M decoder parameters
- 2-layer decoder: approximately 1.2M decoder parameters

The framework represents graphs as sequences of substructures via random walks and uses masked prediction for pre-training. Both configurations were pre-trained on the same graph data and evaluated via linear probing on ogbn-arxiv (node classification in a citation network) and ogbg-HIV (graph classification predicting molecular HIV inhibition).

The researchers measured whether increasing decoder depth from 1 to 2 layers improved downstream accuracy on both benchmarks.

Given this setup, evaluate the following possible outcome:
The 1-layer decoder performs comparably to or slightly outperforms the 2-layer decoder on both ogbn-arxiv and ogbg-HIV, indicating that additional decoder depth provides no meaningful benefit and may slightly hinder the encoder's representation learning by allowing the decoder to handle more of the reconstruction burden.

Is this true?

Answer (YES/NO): NO